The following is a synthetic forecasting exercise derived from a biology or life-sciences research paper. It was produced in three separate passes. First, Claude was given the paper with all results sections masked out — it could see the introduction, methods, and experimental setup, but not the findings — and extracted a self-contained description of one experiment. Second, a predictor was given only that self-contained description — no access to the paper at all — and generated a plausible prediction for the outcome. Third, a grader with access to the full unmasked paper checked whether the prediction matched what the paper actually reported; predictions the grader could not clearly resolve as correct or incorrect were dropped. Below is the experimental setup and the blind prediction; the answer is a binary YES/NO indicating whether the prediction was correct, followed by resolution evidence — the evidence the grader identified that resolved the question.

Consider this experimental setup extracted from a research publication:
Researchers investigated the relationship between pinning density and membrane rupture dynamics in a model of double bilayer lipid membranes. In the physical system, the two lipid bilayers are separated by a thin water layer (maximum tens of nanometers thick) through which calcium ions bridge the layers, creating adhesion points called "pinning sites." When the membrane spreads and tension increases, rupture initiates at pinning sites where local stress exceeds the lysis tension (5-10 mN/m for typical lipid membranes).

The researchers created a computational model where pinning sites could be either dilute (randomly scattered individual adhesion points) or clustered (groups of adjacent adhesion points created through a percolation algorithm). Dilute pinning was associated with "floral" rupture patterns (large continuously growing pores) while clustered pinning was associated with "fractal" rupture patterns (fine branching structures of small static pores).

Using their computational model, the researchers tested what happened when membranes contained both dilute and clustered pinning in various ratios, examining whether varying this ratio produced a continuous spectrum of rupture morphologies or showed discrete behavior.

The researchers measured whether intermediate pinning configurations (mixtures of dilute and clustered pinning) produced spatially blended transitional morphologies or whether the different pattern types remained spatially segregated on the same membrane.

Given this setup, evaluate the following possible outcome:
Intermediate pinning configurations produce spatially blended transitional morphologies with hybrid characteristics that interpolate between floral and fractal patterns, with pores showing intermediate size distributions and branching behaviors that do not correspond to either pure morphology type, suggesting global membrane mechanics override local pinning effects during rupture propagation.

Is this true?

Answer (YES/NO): NO